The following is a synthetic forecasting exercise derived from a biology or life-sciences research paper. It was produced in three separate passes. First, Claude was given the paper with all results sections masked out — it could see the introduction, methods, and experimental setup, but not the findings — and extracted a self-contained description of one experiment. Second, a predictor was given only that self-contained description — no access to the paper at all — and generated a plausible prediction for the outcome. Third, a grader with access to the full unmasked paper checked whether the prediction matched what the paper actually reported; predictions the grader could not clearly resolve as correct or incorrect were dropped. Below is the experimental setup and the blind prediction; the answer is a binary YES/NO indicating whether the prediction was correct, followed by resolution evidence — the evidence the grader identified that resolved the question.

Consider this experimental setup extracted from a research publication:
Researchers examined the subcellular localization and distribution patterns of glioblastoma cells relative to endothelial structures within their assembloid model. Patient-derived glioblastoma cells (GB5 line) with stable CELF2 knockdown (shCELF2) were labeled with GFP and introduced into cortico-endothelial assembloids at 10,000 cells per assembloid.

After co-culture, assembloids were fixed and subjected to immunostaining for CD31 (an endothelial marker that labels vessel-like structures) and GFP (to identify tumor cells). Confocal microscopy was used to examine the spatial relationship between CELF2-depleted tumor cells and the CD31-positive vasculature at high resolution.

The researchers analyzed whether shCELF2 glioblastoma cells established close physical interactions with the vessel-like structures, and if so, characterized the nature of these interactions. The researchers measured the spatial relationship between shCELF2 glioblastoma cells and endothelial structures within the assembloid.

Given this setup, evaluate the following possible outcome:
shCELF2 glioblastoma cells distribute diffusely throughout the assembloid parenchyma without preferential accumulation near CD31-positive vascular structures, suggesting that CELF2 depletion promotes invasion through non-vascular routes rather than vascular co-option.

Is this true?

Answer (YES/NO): NO